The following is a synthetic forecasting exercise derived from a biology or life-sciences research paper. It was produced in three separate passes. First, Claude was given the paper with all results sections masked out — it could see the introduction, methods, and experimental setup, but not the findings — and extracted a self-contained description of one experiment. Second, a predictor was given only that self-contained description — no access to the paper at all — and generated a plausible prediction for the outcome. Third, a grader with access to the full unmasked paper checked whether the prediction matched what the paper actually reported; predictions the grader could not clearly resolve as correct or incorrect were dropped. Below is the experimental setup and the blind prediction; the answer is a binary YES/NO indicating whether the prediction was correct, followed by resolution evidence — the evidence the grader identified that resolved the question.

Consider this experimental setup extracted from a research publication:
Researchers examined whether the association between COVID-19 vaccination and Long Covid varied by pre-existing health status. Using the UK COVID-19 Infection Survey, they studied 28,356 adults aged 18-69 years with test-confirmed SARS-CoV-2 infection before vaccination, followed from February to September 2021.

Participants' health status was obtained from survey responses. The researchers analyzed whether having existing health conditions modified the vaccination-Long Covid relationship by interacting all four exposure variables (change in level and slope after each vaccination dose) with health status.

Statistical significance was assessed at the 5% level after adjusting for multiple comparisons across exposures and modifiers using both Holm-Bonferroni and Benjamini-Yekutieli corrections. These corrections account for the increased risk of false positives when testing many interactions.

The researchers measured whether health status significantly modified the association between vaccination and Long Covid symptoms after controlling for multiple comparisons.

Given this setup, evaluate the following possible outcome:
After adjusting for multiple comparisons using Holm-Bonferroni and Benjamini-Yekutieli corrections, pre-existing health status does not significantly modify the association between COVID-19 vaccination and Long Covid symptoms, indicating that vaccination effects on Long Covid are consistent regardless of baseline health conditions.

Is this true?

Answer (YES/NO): YES